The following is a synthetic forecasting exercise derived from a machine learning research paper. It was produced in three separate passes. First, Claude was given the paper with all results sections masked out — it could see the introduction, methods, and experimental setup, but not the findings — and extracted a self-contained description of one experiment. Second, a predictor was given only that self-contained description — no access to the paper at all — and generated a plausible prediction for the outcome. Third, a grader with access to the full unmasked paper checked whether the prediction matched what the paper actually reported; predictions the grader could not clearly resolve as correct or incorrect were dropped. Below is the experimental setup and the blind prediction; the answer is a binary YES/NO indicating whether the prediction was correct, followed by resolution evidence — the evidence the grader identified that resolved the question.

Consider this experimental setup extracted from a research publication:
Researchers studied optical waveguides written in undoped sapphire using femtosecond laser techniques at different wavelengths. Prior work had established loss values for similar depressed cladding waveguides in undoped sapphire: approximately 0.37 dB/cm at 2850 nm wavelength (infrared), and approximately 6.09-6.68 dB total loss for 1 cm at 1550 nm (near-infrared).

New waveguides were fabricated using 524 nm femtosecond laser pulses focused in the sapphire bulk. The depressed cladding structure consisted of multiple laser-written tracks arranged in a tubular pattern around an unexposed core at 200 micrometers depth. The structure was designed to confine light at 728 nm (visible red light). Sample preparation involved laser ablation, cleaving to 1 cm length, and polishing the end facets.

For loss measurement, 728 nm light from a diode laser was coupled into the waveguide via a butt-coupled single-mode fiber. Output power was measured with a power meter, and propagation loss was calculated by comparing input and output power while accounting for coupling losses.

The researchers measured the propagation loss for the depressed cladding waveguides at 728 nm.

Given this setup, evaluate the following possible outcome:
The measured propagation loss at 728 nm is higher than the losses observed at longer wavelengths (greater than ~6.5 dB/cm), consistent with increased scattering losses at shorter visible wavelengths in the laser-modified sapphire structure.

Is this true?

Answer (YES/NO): NO